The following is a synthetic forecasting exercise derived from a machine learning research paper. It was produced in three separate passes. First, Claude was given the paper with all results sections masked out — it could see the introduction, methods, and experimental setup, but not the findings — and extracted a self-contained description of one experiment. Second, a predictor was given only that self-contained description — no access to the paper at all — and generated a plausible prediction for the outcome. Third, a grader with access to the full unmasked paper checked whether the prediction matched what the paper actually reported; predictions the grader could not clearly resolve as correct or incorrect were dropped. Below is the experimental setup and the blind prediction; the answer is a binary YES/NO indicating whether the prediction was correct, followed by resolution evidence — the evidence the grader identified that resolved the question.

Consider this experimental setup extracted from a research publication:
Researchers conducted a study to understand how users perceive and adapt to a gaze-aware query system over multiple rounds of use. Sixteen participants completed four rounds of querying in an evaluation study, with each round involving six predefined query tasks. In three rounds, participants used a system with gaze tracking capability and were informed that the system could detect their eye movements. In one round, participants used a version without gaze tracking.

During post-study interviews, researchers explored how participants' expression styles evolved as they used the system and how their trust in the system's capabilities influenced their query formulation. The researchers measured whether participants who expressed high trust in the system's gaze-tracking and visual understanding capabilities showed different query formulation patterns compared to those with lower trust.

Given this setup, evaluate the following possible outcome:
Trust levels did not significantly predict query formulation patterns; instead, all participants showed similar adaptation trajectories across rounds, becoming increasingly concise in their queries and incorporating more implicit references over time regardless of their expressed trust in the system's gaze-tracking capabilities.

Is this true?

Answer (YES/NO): NO